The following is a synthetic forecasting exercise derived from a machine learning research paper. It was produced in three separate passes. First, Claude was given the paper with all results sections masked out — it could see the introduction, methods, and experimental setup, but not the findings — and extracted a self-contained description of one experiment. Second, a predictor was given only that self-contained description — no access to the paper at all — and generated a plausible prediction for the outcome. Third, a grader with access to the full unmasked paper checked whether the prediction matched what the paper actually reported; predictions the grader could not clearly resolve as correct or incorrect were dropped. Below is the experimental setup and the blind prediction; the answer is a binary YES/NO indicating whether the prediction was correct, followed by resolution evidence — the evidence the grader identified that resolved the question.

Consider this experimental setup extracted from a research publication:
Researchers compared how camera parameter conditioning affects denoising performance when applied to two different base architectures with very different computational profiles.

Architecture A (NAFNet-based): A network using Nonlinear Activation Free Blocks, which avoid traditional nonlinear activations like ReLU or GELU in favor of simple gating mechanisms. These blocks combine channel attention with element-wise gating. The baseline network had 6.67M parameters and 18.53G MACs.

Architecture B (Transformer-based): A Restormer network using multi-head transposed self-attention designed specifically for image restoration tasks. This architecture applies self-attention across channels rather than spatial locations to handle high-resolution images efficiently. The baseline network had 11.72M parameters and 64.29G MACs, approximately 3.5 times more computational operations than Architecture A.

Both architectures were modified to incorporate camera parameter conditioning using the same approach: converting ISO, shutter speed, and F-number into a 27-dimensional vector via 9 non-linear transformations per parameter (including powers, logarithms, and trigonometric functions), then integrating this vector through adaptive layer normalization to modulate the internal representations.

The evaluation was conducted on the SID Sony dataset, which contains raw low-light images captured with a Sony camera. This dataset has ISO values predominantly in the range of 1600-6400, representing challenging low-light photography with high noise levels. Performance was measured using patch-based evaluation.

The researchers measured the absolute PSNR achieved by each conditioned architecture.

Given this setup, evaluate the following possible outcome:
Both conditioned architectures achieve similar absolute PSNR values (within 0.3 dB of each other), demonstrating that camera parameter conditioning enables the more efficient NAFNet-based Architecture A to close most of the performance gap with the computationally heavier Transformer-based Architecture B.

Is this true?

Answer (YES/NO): YES